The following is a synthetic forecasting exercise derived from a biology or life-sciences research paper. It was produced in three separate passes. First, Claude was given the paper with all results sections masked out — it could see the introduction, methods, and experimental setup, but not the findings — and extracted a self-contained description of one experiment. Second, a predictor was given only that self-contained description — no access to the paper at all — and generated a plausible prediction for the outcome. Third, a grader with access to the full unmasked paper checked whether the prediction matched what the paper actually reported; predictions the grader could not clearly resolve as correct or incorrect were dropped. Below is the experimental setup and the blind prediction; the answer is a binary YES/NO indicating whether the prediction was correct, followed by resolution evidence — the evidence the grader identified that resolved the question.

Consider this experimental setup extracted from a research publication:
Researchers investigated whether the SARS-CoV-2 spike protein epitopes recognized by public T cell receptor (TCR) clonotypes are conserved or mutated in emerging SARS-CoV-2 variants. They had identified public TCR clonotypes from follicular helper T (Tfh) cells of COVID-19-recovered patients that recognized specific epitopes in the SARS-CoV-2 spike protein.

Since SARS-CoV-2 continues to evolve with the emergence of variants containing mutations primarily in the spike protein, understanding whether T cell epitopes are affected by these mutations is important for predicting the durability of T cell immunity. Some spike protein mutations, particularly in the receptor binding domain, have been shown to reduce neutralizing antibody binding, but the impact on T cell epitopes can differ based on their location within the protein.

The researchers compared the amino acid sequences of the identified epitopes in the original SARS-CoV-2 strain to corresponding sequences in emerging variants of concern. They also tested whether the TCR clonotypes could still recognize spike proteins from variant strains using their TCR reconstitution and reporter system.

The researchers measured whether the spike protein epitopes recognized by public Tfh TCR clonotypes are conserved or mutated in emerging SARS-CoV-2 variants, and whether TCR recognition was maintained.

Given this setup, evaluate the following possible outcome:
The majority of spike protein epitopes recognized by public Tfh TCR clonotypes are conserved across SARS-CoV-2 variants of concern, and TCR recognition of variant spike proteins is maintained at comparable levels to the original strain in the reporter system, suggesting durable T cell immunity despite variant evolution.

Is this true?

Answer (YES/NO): NO